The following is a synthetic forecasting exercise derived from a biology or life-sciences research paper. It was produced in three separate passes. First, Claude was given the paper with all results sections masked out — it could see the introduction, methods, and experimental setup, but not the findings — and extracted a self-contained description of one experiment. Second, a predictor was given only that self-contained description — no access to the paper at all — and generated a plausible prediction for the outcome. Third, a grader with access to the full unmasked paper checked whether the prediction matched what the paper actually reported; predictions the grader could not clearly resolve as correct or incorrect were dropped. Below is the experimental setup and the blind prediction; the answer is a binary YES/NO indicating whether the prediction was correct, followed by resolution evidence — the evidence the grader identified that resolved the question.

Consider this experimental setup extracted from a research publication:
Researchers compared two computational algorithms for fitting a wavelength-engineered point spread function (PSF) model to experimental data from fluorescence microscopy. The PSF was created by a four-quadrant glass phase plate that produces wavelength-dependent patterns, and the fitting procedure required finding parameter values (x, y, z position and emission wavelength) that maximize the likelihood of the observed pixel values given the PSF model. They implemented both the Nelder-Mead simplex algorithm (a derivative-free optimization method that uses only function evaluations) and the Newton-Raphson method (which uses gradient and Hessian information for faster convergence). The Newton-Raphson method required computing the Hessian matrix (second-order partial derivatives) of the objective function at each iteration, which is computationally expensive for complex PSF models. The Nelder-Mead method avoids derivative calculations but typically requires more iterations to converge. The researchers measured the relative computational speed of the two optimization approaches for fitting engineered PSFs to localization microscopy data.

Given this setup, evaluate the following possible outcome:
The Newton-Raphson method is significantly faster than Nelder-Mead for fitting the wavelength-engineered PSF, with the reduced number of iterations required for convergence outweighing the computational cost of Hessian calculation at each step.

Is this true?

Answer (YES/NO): NO